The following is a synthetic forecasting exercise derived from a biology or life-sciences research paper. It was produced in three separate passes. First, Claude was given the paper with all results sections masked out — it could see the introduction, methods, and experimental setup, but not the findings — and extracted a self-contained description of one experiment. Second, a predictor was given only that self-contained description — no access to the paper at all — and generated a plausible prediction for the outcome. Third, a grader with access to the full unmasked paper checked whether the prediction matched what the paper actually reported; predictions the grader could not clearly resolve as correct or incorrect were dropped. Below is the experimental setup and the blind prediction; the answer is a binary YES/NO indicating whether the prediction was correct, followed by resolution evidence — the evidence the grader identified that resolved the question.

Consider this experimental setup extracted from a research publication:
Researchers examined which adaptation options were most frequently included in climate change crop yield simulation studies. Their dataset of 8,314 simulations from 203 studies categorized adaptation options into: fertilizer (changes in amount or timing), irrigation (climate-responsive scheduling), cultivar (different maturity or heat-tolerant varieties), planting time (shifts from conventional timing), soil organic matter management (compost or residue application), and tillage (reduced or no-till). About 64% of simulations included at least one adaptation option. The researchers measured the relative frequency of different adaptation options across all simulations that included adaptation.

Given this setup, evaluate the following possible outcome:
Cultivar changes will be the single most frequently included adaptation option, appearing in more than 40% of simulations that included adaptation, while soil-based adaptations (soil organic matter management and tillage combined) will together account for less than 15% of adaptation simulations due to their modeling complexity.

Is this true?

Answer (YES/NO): NO